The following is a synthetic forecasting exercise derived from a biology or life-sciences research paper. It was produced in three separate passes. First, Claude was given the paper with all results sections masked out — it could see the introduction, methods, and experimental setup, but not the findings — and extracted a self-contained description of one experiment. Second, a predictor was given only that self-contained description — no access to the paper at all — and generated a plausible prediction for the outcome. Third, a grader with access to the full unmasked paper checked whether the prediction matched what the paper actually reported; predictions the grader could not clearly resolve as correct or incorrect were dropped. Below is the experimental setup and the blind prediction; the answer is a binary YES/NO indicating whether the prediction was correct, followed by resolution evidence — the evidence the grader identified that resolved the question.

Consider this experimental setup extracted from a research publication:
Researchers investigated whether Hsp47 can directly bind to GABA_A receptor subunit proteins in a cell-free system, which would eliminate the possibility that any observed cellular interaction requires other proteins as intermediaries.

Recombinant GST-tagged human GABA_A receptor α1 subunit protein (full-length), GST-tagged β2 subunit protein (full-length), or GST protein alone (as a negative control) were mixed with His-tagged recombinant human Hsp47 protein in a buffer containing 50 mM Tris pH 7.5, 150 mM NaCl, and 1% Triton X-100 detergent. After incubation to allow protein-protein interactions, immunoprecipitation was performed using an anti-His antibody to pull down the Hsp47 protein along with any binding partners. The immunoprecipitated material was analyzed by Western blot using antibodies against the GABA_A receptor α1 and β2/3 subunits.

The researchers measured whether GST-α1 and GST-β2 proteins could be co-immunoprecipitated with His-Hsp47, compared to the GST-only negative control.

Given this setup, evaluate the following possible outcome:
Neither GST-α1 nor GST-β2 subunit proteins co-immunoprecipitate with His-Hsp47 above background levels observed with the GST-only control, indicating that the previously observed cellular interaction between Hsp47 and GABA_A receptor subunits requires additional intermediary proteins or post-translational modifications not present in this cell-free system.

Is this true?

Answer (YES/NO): NO